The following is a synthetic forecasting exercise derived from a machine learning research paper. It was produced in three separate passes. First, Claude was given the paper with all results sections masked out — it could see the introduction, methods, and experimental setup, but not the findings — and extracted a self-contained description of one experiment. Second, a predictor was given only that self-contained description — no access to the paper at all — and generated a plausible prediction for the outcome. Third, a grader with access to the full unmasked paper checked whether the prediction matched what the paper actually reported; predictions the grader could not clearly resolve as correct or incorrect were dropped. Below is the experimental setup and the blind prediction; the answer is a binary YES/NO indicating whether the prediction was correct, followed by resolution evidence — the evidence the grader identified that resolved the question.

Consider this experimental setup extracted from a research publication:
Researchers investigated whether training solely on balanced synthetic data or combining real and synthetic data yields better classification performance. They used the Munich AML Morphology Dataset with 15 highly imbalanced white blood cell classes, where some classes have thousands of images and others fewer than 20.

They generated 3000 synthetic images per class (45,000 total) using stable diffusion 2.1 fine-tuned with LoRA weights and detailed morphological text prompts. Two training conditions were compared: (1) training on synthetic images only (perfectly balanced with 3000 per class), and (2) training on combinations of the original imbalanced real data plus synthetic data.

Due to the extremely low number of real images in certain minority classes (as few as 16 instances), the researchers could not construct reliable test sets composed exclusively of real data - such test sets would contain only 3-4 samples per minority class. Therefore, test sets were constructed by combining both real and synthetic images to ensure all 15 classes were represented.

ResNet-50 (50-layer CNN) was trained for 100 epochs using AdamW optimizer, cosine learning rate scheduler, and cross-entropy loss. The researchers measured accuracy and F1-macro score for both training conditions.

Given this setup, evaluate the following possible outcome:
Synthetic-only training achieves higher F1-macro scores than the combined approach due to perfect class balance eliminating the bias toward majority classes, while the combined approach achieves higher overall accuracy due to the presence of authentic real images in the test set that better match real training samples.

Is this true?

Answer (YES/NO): NO